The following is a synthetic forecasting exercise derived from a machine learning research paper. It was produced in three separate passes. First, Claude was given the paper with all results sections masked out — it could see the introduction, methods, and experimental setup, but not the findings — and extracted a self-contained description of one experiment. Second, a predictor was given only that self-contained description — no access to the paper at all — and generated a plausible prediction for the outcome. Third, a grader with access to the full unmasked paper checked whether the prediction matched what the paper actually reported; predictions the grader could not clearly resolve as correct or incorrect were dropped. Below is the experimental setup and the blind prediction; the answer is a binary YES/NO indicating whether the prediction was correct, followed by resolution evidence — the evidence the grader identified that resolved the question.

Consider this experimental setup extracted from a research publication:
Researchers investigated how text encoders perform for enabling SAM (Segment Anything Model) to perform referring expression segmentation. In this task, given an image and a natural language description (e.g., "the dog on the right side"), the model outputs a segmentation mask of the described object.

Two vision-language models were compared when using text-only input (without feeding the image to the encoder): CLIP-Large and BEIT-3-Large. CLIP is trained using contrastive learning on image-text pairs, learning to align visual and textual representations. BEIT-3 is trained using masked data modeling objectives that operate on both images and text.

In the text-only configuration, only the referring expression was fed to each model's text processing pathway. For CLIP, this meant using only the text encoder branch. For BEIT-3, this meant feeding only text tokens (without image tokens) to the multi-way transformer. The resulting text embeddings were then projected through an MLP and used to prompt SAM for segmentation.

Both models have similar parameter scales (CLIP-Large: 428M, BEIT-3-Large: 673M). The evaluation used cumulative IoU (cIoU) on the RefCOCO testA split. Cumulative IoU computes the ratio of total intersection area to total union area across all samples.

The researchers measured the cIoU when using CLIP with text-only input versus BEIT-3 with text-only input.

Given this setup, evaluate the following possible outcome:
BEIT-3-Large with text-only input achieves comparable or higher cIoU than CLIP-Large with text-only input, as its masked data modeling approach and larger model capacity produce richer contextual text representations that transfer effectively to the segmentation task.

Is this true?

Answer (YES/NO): YES